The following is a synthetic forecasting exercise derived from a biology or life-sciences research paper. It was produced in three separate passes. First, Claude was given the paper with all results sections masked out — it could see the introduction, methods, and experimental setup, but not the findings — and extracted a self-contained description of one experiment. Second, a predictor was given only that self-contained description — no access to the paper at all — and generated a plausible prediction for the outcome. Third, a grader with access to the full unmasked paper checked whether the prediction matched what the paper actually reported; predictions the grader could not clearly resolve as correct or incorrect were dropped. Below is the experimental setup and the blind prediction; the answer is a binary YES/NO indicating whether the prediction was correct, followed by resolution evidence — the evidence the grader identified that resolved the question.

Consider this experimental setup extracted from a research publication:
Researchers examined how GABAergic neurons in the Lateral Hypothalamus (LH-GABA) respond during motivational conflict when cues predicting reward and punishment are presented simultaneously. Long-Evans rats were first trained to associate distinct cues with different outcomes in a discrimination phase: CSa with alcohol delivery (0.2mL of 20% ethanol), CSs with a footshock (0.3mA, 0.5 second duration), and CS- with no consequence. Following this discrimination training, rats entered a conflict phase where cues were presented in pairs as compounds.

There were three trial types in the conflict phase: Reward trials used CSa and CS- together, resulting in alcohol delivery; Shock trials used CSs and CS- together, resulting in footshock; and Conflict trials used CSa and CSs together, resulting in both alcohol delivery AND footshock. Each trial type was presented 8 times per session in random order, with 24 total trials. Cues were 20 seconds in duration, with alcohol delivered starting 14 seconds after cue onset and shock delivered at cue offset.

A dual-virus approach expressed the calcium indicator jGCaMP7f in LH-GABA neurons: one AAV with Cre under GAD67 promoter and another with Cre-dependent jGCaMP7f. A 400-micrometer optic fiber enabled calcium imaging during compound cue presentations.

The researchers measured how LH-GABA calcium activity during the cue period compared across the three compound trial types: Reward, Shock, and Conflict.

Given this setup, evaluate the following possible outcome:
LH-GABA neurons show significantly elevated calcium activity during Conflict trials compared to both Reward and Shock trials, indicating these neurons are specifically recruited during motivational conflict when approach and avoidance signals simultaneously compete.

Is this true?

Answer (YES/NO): NO